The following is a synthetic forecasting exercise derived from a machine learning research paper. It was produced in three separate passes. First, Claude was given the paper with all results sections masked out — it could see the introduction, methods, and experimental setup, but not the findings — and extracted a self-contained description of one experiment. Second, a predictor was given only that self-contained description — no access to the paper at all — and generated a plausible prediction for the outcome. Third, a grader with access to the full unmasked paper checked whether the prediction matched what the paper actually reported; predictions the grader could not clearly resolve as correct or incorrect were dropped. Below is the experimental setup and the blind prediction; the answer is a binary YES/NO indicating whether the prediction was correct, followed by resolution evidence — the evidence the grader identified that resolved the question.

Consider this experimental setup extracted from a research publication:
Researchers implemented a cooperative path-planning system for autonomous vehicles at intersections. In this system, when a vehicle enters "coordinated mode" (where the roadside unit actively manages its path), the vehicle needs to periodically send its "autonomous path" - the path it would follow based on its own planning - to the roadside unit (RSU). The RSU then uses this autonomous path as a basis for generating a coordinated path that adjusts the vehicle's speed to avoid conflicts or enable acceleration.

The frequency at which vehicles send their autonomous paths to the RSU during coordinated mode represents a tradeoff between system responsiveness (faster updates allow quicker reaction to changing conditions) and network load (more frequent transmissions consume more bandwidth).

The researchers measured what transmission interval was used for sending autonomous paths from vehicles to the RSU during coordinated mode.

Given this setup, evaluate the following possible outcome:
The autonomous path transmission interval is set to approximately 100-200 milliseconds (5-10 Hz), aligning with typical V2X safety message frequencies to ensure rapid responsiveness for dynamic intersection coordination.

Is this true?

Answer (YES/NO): YES